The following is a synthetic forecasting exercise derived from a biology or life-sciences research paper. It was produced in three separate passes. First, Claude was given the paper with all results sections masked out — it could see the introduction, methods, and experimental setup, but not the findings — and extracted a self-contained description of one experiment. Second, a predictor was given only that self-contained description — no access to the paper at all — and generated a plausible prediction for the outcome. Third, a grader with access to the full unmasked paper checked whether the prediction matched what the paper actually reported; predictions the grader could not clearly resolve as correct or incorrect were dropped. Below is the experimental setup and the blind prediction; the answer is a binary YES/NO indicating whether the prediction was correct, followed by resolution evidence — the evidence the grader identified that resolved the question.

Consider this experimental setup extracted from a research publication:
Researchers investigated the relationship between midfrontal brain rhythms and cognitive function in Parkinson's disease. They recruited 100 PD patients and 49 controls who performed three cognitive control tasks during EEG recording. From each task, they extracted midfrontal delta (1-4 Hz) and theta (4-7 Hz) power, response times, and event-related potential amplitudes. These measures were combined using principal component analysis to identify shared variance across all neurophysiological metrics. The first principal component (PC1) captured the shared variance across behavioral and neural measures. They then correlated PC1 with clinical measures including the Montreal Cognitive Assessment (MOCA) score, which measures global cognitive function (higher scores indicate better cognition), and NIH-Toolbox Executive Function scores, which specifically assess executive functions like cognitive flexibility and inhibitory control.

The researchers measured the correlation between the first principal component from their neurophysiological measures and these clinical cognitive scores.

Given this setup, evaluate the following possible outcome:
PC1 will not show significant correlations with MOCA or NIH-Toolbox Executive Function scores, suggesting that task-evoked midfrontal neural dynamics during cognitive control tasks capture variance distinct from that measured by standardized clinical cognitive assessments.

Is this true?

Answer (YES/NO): NO